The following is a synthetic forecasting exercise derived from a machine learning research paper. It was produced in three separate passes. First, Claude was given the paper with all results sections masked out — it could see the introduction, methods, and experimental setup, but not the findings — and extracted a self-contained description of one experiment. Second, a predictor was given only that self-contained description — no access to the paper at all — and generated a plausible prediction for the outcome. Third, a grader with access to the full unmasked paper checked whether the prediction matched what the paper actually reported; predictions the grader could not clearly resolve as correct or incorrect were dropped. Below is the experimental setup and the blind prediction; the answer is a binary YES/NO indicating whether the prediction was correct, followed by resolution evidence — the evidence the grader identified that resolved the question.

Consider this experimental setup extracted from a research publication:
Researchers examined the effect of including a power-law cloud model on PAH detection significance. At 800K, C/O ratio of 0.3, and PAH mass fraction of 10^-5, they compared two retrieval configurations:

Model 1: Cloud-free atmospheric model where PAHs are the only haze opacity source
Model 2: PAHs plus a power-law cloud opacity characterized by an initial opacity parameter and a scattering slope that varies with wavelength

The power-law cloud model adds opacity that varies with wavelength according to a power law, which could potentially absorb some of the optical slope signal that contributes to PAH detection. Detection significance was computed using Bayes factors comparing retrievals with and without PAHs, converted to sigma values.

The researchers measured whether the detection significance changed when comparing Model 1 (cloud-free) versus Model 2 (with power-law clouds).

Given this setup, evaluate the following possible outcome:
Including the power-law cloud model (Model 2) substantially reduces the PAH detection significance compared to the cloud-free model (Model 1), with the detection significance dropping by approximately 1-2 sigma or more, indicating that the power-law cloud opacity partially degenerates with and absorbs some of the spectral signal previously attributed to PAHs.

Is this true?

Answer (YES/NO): NO